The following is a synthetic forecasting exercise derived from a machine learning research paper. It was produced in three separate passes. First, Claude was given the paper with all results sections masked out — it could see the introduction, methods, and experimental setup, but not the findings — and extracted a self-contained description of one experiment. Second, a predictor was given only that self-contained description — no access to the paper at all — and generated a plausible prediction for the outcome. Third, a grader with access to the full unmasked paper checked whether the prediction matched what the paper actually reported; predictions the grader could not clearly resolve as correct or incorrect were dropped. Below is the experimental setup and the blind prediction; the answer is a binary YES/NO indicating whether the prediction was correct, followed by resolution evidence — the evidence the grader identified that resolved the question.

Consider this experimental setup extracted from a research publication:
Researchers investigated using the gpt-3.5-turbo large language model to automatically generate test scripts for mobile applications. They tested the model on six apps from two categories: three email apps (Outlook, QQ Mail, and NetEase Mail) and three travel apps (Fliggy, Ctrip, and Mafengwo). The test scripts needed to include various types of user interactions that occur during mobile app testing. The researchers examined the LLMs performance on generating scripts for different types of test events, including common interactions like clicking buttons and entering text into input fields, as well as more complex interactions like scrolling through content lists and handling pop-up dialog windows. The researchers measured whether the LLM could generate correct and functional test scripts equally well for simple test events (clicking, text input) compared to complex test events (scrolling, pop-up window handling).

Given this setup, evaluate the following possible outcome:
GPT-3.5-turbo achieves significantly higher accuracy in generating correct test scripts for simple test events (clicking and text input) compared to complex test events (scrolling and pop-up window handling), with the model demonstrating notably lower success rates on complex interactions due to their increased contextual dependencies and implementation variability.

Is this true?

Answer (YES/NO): YES